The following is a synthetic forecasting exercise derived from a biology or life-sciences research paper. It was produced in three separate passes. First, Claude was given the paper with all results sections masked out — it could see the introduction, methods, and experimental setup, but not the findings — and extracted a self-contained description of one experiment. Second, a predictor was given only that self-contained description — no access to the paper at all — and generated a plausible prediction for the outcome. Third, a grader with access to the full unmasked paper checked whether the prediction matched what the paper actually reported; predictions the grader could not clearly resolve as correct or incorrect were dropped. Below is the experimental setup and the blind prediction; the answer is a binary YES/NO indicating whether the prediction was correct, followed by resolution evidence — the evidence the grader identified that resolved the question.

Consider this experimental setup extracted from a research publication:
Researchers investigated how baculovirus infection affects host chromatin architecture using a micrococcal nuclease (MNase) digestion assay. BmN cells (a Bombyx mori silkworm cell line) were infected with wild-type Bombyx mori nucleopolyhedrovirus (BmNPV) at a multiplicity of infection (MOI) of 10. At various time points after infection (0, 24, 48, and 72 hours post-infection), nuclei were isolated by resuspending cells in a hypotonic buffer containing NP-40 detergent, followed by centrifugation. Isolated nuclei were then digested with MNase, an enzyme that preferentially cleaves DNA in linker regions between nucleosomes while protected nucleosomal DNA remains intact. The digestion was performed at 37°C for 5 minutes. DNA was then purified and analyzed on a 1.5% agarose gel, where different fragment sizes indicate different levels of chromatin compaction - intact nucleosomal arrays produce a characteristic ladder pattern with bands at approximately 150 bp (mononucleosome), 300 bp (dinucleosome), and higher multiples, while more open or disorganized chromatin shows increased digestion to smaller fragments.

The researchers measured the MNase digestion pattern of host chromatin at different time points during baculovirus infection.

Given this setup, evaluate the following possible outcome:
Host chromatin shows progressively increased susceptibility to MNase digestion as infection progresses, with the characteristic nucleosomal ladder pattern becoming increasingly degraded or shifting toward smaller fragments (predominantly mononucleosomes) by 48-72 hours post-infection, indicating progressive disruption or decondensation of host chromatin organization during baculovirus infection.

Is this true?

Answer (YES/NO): YES